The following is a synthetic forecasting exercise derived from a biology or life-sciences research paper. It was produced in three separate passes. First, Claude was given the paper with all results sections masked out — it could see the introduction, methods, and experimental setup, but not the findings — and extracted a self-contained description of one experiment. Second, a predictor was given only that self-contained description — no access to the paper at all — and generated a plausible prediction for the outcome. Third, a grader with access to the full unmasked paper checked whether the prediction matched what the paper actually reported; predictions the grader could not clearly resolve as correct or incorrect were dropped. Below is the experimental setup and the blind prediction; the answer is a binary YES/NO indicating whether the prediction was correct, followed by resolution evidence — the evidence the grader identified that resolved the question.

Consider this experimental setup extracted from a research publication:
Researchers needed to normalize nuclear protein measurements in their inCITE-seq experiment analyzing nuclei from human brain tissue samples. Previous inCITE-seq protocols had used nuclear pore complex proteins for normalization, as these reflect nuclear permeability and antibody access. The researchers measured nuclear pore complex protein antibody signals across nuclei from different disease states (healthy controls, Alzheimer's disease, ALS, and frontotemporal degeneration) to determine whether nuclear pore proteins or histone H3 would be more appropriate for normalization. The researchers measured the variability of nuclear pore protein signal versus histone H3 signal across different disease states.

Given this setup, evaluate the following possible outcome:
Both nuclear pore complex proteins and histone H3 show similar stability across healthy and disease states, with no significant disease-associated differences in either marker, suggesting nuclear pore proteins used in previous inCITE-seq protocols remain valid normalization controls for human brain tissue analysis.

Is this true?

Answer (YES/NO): NO